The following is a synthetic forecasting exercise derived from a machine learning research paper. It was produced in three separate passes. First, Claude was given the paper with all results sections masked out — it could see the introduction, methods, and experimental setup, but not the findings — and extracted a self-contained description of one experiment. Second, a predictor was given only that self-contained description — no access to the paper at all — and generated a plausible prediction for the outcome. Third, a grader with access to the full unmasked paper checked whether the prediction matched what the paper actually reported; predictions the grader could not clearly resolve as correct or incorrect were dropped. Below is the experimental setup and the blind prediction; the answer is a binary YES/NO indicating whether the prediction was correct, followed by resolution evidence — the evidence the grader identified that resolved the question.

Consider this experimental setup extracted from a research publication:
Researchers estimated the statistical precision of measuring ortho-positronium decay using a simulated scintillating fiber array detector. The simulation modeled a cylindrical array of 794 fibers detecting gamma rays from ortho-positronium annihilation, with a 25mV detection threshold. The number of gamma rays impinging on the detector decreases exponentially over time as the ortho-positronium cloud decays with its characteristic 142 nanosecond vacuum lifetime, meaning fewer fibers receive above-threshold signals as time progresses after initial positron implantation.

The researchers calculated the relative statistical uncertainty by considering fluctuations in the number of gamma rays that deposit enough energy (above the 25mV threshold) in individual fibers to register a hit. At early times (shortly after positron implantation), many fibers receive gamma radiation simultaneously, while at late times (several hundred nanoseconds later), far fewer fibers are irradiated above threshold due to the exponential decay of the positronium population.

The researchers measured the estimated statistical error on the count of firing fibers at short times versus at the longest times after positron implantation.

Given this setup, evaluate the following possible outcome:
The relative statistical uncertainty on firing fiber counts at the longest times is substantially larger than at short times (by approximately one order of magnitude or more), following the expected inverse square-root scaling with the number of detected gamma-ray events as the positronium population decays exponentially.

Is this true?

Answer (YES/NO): NO